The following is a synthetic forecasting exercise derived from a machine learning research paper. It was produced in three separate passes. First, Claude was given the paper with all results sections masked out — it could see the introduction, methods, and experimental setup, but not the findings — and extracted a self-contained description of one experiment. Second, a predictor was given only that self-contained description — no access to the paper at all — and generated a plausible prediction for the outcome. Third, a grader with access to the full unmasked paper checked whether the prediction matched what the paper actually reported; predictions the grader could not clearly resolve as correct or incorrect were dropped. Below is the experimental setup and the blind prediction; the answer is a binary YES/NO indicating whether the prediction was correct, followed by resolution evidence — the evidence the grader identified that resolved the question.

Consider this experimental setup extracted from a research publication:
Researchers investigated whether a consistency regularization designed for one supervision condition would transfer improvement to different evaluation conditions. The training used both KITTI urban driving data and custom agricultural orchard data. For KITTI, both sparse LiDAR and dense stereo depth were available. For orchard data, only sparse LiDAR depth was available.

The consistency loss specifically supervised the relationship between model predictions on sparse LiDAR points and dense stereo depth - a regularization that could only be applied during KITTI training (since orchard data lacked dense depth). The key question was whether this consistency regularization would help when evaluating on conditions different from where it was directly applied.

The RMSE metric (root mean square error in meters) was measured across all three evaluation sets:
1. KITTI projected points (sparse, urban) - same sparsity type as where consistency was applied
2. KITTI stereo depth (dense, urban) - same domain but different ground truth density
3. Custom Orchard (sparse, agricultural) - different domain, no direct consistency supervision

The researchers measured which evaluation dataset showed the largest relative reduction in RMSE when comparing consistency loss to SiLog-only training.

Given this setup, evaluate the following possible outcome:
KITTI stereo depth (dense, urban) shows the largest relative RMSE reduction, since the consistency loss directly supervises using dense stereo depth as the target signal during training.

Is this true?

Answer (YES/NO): YES